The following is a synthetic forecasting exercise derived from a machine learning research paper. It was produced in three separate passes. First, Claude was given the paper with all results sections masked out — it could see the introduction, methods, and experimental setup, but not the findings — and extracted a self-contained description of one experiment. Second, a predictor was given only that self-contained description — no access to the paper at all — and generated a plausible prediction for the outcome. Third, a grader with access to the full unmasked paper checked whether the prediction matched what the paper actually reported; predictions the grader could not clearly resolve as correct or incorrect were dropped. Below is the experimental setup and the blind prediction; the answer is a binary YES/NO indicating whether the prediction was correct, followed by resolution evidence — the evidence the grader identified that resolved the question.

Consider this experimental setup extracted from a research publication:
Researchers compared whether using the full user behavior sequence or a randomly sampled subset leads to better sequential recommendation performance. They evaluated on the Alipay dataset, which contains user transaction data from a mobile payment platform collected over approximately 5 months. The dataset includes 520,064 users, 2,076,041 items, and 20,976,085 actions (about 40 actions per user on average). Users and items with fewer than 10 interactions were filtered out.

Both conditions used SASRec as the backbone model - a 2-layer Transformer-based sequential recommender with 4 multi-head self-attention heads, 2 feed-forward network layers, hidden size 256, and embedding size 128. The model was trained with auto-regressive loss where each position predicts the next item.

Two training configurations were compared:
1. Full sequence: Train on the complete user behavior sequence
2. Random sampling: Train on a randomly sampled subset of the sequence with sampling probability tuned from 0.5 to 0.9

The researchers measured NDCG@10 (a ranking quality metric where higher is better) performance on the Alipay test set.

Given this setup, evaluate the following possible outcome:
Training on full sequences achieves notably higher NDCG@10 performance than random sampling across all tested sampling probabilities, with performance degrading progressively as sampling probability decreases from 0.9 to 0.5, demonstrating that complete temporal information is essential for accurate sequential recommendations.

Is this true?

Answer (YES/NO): NO